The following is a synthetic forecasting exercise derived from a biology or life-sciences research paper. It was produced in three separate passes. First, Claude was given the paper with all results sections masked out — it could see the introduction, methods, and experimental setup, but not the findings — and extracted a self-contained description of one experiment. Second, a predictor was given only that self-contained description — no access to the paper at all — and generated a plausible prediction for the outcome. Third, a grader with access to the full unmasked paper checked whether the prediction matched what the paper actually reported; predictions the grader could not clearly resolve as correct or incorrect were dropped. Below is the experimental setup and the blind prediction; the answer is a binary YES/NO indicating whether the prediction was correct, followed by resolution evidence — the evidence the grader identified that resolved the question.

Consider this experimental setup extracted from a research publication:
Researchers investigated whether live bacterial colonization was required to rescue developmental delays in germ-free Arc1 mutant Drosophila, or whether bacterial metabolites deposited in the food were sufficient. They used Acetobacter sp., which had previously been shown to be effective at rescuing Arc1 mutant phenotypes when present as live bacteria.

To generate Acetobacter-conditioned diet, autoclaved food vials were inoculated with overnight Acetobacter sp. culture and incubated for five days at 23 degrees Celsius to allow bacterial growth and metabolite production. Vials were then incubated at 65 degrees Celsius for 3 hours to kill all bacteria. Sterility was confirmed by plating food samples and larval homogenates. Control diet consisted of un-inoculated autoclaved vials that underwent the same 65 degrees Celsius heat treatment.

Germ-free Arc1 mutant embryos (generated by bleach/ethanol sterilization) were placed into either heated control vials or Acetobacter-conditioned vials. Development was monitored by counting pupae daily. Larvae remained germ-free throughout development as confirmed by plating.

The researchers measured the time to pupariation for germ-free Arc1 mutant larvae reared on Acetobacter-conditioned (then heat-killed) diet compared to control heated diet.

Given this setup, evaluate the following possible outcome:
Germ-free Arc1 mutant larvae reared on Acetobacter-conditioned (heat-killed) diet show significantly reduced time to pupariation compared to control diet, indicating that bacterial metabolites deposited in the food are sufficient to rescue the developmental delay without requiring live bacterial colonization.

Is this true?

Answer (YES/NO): NO